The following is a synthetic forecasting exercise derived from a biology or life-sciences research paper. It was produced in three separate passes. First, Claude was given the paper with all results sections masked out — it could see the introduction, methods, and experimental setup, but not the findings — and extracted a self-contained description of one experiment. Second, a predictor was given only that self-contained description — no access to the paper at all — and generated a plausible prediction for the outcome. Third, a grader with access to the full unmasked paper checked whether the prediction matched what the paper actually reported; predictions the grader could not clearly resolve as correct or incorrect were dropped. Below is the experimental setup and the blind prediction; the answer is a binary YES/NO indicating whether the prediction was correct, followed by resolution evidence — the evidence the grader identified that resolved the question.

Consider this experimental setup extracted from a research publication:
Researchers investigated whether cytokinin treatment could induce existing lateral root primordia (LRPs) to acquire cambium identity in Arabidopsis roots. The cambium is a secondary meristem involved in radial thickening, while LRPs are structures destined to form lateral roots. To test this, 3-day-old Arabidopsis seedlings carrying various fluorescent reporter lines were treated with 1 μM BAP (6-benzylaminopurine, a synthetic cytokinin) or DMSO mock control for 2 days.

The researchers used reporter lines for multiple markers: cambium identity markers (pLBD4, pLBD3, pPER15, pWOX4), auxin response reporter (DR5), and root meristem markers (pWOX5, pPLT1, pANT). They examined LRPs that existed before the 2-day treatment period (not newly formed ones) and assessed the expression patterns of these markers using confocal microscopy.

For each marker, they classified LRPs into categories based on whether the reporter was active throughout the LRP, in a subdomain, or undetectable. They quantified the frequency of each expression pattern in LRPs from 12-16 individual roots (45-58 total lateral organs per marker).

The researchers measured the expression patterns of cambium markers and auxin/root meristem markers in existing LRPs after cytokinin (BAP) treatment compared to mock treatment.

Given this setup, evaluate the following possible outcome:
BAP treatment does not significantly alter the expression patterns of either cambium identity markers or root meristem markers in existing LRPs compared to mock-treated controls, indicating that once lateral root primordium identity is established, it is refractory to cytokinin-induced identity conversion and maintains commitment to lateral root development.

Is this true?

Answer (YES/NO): NO